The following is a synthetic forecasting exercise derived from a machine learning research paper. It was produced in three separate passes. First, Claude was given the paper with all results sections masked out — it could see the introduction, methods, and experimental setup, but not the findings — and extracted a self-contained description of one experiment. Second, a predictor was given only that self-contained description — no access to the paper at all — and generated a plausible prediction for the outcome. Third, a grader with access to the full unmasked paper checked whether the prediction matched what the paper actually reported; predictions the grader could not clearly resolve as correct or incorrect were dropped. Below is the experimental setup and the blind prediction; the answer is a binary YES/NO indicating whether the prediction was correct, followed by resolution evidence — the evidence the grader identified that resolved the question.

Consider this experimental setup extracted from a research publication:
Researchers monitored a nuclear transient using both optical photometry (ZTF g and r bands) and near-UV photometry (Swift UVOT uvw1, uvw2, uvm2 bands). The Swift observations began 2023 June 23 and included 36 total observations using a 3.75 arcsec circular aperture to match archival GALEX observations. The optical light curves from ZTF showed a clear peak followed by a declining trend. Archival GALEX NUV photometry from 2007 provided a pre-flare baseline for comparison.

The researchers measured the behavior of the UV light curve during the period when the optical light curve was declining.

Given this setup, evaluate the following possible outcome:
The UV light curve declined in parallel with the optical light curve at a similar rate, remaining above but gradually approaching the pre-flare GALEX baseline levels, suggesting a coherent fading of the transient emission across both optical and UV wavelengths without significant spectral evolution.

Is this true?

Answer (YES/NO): NO